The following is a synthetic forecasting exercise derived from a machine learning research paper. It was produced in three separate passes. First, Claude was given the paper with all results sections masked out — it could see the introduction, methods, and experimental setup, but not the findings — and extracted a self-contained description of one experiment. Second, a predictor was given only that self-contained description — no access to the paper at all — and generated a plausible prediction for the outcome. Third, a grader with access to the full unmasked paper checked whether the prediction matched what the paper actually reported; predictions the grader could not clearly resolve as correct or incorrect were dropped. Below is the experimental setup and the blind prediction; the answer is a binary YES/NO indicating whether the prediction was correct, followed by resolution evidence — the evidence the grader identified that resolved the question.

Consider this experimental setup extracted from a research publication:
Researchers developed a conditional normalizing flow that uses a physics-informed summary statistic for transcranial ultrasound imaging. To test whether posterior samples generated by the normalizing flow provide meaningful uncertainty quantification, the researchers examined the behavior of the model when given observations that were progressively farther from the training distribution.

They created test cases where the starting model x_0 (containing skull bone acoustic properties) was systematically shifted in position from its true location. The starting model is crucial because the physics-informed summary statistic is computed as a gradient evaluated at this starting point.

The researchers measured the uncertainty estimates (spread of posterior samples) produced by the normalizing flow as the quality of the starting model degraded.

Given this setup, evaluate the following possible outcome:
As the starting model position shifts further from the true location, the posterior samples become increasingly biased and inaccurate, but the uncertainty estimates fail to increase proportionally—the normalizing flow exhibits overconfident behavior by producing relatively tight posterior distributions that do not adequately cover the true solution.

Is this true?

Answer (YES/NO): NO